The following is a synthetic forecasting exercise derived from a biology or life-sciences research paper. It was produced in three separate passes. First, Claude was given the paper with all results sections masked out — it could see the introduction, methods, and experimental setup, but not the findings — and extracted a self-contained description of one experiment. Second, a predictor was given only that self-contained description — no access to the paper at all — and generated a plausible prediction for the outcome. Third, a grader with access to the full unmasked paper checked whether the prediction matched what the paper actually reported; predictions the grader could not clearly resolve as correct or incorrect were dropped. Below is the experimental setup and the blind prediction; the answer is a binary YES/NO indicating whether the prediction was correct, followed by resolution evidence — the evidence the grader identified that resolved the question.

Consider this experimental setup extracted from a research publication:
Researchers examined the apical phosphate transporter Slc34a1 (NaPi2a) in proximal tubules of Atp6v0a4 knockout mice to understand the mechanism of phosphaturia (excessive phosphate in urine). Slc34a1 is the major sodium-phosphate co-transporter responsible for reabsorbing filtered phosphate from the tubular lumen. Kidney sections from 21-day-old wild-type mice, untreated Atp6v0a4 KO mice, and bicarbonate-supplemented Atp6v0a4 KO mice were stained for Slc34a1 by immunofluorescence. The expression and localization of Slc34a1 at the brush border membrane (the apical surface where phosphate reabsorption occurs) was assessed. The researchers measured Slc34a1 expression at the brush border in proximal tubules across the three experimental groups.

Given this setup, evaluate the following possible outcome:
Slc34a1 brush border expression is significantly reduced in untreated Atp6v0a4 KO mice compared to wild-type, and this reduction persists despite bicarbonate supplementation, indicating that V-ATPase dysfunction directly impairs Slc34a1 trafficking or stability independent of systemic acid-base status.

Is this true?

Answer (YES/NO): NO